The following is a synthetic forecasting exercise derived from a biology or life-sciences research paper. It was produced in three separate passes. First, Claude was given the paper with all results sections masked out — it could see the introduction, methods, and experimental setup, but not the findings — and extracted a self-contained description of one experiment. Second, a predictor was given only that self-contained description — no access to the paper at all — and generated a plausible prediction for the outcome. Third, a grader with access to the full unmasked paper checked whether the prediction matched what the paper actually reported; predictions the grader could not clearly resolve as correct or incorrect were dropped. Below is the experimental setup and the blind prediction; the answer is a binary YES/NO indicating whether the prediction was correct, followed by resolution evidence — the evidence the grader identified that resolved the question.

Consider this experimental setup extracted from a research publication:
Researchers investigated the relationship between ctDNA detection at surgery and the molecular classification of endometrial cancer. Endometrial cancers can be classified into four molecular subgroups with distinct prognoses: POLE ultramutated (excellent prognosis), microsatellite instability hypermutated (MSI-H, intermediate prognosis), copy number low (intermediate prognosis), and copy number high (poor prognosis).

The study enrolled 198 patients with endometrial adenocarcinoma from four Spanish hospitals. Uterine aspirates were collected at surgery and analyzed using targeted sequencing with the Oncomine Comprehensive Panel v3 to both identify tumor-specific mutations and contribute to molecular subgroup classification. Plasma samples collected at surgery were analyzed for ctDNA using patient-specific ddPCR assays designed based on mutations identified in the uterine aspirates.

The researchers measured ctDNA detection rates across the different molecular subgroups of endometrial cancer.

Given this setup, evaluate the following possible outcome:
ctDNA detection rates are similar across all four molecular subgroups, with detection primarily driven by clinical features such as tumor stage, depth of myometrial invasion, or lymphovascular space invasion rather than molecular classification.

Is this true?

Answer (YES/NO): NO